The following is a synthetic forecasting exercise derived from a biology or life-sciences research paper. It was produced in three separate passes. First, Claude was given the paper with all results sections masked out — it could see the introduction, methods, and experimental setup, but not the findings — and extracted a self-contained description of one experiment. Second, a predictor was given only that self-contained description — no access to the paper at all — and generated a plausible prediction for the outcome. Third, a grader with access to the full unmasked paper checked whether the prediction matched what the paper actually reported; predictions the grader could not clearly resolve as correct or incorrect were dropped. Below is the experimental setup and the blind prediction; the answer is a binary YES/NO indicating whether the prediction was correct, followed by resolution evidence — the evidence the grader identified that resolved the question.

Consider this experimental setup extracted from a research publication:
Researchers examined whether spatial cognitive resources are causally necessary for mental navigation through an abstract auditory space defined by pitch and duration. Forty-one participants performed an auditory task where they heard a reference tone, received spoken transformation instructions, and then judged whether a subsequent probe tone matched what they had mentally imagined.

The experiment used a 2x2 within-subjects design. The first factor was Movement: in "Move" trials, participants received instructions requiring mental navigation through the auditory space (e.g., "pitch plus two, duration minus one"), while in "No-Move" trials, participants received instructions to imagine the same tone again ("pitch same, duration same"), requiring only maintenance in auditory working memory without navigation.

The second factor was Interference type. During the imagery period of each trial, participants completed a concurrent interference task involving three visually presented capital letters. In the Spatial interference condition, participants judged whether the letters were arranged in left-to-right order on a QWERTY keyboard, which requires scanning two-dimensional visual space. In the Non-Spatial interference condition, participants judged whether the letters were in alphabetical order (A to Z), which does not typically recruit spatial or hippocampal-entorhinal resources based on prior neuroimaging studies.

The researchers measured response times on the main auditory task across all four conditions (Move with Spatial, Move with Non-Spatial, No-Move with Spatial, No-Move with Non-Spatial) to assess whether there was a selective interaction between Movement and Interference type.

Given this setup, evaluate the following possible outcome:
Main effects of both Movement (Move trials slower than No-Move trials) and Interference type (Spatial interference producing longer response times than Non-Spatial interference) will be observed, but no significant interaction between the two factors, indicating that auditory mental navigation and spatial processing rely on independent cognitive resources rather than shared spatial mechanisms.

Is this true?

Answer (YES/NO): NO